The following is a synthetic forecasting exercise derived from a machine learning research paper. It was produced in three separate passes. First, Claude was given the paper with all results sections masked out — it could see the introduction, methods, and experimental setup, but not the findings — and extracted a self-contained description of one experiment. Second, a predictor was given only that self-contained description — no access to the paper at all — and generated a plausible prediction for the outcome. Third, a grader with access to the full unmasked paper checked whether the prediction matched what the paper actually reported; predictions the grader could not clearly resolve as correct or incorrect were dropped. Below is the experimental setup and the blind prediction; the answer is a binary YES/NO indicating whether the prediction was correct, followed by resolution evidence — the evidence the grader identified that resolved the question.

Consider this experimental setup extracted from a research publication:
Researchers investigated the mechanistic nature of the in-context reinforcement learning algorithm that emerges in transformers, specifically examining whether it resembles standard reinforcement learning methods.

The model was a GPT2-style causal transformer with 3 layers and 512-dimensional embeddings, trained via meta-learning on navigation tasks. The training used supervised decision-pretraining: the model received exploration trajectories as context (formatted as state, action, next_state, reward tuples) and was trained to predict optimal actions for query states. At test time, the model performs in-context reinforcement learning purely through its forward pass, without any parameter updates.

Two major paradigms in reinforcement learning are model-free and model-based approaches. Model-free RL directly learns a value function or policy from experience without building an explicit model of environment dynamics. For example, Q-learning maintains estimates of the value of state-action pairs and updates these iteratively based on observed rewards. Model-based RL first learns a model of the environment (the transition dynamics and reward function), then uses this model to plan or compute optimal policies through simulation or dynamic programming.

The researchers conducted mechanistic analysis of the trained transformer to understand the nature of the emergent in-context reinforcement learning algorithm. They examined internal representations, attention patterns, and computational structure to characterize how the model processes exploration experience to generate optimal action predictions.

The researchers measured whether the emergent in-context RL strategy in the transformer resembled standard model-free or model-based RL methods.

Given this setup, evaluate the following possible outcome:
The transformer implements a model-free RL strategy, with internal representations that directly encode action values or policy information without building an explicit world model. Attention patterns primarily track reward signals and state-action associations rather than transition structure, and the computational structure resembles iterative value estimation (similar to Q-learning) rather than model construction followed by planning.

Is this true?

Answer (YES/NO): NO